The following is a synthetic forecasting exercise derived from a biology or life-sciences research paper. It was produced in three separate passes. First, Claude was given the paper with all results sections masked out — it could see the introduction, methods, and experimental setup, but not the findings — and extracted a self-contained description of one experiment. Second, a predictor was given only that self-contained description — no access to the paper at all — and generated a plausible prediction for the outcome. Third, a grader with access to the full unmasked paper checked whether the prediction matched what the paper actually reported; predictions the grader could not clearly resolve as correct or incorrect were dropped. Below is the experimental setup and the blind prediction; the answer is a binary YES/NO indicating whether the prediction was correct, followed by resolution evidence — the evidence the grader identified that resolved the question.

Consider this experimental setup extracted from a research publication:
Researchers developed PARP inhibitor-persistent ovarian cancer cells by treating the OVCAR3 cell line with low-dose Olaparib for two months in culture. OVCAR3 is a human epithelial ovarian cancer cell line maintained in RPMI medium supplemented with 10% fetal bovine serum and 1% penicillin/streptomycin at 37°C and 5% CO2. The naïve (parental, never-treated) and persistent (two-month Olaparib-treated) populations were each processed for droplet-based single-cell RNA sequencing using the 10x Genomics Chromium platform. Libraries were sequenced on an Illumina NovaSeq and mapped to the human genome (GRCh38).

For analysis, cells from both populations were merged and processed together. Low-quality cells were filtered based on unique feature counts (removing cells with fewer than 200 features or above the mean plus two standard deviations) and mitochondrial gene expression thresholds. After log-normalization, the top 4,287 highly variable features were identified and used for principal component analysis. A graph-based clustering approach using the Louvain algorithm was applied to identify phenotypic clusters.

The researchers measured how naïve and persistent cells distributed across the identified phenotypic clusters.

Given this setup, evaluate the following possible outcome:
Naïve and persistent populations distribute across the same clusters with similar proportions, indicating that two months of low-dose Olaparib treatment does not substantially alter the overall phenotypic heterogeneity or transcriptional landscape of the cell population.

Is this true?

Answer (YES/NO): NO